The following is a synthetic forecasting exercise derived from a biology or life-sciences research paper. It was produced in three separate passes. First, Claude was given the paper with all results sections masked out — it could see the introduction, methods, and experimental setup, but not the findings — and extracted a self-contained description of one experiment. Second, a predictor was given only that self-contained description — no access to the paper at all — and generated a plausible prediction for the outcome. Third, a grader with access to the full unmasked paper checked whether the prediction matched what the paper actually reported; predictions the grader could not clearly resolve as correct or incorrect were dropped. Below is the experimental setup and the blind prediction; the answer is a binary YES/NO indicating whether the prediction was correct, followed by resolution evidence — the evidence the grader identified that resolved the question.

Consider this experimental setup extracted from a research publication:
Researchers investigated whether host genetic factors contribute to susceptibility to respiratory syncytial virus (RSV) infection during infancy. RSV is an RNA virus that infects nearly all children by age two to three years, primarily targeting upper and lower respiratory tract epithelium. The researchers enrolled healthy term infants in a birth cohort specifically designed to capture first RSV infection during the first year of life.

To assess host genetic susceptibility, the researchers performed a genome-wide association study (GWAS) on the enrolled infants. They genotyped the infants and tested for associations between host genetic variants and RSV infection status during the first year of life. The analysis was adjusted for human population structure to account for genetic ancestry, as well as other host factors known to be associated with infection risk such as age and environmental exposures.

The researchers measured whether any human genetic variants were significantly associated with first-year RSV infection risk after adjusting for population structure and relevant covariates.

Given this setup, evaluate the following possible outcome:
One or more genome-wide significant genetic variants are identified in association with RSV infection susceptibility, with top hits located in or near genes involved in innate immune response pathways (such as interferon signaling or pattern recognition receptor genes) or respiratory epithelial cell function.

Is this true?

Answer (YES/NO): NO